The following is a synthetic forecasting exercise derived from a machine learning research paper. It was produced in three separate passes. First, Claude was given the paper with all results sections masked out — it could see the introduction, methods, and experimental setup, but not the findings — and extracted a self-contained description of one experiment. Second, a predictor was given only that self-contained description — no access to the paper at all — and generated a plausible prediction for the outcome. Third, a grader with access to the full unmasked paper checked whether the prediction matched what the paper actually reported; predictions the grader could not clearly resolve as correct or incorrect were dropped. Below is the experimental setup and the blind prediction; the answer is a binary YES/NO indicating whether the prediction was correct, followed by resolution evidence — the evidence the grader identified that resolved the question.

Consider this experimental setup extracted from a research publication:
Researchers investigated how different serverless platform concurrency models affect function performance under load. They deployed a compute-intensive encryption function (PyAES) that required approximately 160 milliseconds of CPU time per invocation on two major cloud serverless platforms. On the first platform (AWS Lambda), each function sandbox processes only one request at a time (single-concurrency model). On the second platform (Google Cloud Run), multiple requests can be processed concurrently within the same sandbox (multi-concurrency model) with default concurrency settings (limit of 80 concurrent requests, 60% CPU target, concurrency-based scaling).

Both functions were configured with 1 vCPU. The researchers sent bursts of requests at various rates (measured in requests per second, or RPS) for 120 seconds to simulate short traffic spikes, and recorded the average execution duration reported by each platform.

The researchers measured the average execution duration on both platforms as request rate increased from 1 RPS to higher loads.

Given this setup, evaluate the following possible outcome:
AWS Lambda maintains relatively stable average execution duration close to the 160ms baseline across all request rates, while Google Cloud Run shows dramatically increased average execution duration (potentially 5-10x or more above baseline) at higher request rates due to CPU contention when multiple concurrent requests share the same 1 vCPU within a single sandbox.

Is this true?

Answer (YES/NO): YES